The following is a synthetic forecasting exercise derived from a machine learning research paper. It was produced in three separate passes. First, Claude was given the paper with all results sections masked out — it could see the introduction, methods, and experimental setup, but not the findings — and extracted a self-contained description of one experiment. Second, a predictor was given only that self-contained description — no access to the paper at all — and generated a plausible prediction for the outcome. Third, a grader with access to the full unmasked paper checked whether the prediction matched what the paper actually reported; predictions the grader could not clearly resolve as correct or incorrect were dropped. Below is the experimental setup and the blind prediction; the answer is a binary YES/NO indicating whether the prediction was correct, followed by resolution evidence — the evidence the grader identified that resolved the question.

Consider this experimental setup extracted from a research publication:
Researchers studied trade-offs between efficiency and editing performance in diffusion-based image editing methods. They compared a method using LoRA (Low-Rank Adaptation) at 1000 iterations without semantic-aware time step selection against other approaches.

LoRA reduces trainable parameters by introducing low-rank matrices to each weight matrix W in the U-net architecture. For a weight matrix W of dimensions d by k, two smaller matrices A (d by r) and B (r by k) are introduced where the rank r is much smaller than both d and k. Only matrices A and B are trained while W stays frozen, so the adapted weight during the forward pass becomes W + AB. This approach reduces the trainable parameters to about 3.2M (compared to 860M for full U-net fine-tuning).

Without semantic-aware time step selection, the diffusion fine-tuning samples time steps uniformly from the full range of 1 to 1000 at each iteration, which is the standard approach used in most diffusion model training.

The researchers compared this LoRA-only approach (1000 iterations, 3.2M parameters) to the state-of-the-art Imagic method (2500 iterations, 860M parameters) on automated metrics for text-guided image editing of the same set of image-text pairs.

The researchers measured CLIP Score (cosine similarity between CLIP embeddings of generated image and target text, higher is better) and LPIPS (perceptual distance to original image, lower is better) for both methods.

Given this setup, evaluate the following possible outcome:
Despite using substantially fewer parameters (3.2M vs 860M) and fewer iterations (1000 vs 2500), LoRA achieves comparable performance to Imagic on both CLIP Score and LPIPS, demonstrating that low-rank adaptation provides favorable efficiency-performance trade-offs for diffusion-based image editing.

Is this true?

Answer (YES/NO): NO